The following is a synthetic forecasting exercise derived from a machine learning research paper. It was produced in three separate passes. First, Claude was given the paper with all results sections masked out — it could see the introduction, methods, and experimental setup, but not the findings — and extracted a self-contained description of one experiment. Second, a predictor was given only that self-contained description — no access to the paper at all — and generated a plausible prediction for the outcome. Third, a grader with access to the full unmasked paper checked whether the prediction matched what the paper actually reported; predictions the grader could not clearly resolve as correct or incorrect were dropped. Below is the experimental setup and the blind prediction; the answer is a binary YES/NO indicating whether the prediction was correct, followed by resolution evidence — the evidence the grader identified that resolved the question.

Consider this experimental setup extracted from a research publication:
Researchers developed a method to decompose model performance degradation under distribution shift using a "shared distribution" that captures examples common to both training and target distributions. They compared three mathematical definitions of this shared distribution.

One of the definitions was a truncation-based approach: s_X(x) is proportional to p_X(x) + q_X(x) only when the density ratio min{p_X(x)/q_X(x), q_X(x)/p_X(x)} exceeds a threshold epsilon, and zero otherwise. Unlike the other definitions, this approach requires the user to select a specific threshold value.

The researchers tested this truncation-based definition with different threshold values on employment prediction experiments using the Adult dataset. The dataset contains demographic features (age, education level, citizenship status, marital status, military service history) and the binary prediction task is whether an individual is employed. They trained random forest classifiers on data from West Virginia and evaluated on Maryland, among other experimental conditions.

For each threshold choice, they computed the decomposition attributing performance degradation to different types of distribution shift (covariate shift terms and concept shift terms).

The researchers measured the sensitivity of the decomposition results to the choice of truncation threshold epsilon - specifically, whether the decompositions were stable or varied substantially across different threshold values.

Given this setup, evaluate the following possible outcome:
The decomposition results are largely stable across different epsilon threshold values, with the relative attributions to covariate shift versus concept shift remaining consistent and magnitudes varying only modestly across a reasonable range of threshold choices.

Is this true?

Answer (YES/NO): NO